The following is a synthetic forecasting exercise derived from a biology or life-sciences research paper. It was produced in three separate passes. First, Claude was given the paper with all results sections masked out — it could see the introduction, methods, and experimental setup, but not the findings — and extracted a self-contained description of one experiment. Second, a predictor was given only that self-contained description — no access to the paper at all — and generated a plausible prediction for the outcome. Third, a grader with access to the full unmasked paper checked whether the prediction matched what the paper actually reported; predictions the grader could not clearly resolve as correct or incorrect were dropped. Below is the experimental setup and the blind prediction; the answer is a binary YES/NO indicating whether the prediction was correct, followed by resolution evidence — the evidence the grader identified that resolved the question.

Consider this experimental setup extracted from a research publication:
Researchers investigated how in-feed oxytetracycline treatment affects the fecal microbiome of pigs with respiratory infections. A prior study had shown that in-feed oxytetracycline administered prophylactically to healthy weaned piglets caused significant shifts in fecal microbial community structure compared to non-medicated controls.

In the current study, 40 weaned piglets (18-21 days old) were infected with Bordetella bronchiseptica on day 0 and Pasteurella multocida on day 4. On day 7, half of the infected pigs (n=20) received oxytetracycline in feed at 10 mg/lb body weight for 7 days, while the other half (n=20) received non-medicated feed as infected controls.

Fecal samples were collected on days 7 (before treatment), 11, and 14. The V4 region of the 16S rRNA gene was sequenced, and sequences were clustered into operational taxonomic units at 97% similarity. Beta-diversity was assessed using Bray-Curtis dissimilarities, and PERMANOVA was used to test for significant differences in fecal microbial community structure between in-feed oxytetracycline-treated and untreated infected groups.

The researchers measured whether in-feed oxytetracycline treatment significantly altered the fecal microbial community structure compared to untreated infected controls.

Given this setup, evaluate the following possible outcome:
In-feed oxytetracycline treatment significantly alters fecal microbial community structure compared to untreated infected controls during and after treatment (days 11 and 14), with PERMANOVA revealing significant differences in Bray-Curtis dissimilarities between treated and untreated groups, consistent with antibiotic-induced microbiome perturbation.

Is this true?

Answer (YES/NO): NO